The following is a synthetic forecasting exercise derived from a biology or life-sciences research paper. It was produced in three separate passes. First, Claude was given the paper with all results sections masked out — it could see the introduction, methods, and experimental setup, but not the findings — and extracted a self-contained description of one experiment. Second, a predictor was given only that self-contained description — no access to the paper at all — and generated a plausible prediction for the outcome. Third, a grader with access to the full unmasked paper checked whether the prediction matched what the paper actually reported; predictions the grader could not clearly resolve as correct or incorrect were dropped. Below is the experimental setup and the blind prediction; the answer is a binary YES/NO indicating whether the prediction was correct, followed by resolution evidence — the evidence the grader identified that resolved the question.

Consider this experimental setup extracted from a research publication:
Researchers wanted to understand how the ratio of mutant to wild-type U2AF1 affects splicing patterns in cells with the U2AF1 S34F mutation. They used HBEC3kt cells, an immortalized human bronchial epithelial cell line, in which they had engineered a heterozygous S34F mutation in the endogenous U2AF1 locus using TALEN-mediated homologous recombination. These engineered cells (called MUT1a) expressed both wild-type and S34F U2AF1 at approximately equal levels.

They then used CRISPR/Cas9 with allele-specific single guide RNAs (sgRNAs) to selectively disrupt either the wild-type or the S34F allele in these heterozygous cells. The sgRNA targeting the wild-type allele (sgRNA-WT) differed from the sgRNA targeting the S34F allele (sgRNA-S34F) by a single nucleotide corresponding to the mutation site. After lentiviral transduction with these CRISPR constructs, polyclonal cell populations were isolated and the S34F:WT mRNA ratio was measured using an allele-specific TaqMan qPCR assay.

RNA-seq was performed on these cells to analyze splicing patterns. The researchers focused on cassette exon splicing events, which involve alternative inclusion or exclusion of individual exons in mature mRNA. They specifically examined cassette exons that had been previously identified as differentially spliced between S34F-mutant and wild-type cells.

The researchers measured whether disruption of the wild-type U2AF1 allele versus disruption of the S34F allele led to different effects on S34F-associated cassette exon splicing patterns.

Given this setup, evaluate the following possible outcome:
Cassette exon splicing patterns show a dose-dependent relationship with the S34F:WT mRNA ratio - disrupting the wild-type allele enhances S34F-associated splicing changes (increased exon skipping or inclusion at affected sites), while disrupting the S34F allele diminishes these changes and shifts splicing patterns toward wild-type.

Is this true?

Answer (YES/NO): YES